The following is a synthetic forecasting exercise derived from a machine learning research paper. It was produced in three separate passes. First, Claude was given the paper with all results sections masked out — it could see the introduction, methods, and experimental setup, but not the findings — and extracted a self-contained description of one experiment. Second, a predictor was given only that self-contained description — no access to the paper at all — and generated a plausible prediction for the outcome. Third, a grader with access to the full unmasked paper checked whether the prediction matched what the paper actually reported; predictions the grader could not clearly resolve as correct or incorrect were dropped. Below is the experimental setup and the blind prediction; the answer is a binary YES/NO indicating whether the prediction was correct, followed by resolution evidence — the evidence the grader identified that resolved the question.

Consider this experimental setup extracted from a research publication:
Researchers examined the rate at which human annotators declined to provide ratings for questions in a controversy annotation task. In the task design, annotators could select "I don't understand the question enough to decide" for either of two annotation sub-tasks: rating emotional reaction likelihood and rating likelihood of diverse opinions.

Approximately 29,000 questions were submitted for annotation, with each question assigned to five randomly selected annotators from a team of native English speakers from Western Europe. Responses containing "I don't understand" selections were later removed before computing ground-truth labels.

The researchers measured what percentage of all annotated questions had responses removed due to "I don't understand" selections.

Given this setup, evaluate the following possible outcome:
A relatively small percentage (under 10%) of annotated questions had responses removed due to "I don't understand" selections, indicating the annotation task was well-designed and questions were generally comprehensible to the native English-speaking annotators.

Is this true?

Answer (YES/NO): YES